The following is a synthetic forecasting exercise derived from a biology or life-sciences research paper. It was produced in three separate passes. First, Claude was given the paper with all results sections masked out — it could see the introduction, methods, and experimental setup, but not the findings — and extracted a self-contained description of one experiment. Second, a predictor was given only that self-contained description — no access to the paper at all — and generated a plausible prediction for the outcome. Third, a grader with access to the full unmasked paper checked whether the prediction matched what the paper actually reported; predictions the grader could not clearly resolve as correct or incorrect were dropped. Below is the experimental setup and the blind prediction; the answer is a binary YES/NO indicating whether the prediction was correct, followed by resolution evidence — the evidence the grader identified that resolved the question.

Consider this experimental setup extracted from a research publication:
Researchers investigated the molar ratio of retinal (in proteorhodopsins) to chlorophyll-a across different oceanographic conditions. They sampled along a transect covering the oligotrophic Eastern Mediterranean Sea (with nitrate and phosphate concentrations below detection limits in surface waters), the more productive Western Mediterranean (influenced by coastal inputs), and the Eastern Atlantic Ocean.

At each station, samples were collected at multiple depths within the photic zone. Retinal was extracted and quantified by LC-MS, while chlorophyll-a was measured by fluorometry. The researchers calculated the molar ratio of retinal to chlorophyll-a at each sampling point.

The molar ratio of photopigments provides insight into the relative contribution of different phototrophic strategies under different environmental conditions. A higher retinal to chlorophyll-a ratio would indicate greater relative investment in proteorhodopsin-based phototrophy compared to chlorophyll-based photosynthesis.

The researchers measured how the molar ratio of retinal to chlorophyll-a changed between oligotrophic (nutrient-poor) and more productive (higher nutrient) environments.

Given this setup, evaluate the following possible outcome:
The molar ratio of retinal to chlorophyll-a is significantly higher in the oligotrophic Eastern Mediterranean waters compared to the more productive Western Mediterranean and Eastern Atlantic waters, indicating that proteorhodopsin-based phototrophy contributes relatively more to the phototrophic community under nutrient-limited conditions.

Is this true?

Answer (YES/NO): YES